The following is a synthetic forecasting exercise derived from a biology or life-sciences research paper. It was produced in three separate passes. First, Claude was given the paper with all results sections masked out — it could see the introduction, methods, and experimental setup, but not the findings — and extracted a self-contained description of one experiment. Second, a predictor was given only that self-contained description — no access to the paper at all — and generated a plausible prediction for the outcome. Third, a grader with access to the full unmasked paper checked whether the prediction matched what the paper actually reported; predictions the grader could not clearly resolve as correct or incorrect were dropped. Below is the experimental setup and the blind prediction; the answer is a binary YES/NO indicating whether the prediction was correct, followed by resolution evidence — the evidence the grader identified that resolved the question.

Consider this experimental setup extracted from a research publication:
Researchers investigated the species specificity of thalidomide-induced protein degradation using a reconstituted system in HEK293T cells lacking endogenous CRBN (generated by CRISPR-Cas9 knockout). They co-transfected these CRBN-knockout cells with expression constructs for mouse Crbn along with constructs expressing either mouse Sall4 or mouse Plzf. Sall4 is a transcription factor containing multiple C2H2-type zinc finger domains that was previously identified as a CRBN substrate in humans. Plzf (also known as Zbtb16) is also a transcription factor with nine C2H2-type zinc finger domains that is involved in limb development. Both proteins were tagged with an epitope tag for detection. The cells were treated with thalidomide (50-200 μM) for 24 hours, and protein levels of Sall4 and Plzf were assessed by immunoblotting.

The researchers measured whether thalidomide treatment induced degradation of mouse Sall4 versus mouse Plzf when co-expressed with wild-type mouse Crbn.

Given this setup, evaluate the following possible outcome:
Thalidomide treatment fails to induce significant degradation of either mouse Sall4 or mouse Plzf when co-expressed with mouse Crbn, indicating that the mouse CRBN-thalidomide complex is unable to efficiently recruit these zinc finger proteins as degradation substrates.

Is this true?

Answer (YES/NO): YES